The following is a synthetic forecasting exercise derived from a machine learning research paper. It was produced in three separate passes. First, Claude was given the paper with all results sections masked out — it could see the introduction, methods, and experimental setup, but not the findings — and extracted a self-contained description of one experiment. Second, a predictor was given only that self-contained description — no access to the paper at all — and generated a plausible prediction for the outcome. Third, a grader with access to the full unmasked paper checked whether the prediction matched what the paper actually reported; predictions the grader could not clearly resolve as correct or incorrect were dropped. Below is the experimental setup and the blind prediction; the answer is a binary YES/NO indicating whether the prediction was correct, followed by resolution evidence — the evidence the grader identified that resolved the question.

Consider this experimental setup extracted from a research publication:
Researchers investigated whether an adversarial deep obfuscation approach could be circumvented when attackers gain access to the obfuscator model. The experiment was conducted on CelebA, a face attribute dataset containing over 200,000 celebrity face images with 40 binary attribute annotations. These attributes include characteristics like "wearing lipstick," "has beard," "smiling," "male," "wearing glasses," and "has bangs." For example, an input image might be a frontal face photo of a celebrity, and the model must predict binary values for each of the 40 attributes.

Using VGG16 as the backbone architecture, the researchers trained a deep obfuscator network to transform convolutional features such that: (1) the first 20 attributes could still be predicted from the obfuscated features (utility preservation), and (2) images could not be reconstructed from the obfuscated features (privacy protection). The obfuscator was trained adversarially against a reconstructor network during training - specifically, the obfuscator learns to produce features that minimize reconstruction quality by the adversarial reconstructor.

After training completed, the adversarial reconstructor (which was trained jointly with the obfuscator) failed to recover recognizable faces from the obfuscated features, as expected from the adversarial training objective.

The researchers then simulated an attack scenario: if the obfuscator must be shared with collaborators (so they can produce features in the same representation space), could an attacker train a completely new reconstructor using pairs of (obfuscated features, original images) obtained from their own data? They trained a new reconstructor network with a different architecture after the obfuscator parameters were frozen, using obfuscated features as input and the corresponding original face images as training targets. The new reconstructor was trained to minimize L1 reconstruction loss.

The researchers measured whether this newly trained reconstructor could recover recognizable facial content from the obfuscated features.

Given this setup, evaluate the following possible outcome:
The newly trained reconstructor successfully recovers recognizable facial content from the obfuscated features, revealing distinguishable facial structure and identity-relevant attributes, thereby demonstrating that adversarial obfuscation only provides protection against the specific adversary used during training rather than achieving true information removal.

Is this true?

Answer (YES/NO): YES